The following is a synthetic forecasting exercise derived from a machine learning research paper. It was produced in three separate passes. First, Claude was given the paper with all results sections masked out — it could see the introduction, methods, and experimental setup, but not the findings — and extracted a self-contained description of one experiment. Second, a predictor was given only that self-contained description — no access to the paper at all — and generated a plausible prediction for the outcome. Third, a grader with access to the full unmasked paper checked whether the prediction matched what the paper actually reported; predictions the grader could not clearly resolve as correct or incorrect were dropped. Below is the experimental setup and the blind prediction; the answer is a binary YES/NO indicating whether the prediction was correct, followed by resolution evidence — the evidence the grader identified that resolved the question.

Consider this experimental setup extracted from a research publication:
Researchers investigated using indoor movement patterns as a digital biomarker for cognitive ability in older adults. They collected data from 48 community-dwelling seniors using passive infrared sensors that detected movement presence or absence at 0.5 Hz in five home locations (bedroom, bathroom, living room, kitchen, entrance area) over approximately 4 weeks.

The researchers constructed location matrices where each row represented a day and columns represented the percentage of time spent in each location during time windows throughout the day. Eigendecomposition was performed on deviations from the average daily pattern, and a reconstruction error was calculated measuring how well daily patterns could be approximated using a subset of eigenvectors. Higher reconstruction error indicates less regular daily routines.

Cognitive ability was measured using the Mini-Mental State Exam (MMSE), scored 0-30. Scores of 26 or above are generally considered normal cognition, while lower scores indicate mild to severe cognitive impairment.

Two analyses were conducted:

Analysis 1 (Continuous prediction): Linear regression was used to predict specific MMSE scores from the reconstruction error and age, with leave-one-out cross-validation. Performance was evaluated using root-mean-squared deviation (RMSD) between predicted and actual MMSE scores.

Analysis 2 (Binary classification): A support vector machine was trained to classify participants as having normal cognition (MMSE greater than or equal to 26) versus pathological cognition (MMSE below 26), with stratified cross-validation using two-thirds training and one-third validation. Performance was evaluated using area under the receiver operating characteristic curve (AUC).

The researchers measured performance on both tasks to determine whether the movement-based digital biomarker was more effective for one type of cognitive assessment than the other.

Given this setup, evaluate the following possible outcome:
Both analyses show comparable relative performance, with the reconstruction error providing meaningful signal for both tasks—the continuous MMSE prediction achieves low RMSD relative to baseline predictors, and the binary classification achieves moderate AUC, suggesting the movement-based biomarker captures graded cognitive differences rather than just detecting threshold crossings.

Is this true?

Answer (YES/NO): NO